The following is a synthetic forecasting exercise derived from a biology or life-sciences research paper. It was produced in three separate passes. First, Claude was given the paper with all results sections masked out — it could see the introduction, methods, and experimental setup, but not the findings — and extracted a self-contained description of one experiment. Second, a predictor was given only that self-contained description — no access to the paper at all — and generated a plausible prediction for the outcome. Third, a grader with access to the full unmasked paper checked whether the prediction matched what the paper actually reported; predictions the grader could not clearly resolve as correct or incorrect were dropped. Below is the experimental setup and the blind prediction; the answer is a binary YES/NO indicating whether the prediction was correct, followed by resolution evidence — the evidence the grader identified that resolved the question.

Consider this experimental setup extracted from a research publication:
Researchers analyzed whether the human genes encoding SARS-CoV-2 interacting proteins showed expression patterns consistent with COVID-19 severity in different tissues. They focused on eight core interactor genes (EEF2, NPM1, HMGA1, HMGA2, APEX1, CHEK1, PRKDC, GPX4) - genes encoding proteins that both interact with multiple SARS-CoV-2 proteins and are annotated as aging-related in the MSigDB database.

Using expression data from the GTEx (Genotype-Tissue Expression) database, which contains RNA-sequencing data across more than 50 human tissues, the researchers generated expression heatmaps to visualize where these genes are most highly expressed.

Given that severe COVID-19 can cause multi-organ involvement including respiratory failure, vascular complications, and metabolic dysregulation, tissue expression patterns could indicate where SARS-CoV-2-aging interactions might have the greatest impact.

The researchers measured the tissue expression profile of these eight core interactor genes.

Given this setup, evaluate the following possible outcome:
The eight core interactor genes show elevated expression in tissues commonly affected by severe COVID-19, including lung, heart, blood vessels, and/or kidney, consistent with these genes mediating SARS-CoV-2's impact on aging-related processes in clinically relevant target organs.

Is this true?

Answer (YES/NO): YES